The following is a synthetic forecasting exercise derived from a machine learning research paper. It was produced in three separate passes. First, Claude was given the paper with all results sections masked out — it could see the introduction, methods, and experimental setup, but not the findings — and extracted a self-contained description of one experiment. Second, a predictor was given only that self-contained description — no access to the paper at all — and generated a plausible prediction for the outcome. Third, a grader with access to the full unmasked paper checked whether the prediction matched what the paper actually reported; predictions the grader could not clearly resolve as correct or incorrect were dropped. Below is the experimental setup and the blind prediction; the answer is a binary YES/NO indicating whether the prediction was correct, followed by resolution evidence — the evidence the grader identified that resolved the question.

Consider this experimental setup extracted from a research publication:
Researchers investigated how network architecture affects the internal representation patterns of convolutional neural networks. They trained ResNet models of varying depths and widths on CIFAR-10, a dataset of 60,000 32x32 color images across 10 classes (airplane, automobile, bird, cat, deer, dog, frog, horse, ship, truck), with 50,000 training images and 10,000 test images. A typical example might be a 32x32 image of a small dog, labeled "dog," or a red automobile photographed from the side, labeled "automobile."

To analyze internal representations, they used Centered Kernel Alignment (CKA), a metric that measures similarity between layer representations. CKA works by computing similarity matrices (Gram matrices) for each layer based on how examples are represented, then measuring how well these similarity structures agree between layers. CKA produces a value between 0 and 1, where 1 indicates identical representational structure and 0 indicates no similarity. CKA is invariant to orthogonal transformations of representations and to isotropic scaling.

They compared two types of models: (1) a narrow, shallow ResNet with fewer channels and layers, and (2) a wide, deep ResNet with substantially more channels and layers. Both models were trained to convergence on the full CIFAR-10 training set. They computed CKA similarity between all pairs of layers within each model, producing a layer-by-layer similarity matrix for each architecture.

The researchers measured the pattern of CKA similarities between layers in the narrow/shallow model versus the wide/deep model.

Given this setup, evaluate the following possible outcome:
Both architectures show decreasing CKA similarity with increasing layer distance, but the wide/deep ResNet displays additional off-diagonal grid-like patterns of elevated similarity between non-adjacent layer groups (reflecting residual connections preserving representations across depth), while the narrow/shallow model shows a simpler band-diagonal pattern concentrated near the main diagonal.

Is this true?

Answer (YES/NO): NO